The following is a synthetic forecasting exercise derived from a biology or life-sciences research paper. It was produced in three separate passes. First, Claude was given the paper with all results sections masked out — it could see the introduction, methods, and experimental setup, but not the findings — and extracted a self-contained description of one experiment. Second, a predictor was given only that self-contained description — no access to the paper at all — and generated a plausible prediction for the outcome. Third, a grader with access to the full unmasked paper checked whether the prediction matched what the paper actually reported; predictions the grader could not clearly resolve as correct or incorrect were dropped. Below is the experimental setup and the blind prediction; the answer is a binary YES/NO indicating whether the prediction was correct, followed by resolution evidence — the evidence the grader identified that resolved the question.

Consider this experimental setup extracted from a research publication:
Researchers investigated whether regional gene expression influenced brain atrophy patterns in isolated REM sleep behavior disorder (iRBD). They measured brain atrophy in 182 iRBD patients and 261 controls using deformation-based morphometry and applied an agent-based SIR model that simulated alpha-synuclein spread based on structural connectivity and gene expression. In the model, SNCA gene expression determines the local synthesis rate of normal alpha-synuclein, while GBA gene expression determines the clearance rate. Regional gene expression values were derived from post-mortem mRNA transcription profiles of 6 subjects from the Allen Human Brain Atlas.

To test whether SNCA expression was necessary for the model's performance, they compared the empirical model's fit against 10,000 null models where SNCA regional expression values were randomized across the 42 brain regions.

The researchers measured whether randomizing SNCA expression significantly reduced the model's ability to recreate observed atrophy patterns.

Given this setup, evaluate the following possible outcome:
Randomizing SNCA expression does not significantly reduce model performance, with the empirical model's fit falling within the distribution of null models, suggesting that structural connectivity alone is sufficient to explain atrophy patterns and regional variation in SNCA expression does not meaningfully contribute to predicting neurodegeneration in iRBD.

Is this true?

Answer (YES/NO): NO